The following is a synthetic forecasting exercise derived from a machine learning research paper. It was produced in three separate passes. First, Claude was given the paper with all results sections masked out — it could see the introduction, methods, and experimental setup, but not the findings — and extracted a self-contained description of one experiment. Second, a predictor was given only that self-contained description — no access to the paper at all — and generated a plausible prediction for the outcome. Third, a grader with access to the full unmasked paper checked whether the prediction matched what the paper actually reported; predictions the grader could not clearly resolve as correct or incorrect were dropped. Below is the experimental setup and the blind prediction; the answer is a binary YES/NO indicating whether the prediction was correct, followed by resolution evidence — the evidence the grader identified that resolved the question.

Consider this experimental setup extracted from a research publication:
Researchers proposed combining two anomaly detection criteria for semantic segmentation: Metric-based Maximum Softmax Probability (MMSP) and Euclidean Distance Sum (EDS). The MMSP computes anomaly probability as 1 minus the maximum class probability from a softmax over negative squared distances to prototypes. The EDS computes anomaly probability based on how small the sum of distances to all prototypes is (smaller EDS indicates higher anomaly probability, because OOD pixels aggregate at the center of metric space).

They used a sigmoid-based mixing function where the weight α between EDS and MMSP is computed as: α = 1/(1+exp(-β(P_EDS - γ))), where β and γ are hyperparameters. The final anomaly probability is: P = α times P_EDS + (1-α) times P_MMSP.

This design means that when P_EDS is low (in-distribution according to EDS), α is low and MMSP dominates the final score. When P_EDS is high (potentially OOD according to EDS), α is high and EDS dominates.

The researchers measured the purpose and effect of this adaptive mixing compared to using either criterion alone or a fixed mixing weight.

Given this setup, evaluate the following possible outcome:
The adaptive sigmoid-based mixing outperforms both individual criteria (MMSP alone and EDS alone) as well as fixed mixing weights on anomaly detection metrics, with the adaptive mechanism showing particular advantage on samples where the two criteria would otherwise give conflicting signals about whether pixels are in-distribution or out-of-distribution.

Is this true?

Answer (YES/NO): NO